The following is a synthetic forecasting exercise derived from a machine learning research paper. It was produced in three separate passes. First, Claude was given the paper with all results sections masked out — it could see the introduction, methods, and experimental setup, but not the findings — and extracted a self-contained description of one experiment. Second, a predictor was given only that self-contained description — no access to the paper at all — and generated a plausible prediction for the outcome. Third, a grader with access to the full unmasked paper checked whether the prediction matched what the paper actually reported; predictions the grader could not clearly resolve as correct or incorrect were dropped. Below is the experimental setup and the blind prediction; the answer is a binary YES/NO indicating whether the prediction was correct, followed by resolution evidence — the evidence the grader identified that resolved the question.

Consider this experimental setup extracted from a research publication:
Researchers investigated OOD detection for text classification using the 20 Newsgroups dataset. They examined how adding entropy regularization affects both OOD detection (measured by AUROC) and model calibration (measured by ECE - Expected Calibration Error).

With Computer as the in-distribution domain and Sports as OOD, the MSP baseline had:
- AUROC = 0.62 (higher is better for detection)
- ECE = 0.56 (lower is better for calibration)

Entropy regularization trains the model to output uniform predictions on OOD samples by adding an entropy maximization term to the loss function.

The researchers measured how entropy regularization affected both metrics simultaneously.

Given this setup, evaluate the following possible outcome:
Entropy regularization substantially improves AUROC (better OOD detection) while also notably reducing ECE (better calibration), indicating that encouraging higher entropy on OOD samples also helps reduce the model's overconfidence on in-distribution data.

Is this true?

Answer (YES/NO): YES